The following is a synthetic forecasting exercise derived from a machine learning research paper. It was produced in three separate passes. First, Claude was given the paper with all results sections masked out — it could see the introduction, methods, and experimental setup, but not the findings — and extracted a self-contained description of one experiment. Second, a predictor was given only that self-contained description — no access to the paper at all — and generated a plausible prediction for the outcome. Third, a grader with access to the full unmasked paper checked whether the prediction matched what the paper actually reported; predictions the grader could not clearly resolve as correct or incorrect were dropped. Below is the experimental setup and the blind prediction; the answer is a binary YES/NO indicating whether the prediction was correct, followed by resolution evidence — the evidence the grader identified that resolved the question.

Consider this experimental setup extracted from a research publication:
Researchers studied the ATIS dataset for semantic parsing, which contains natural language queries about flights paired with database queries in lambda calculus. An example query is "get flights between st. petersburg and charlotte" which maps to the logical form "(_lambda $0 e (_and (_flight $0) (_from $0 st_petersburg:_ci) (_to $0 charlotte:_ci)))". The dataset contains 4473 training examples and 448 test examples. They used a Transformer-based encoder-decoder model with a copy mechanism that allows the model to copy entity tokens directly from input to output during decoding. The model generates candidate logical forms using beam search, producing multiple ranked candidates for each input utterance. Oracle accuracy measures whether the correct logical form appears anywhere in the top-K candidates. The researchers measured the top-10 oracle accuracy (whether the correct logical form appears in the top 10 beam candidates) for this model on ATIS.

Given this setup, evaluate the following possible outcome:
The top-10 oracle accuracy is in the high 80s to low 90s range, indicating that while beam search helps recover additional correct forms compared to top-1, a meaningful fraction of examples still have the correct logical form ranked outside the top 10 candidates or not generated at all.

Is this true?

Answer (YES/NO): YES